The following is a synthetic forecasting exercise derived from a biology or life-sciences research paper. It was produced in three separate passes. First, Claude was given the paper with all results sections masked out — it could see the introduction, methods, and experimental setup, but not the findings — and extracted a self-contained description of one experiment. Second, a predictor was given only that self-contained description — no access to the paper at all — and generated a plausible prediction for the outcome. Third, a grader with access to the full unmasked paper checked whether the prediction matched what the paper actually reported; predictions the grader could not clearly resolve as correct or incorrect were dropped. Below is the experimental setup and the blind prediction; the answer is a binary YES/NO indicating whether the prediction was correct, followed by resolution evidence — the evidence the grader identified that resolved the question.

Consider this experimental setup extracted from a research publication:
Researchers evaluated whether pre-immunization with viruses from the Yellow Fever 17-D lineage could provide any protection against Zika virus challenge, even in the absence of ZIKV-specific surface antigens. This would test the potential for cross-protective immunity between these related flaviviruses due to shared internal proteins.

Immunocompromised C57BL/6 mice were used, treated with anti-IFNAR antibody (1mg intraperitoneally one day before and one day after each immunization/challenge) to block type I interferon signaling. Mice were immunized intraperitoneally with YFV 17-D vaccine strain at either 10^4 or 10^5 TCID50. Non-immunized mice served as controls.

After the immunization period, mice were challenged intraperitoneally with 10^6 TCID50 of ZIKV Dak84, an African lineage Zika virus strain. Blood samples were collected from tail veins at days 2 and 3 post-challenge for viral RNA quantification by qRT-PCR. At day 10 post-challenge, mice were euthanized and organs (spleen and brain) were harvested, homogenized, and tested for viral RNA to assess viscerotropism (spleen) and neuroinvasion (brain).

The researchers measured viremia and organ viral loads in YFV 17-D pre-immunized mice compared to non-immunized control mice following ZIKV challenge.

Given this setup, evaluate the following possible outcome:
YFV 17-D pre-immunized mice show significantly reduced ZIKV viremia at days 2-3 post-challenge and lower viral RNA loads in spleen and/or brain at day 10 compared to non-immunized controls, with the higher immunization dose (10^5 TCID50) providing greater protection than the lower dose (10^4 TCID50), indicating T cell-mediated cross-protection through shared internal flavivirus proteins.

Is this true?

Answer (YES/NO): NO